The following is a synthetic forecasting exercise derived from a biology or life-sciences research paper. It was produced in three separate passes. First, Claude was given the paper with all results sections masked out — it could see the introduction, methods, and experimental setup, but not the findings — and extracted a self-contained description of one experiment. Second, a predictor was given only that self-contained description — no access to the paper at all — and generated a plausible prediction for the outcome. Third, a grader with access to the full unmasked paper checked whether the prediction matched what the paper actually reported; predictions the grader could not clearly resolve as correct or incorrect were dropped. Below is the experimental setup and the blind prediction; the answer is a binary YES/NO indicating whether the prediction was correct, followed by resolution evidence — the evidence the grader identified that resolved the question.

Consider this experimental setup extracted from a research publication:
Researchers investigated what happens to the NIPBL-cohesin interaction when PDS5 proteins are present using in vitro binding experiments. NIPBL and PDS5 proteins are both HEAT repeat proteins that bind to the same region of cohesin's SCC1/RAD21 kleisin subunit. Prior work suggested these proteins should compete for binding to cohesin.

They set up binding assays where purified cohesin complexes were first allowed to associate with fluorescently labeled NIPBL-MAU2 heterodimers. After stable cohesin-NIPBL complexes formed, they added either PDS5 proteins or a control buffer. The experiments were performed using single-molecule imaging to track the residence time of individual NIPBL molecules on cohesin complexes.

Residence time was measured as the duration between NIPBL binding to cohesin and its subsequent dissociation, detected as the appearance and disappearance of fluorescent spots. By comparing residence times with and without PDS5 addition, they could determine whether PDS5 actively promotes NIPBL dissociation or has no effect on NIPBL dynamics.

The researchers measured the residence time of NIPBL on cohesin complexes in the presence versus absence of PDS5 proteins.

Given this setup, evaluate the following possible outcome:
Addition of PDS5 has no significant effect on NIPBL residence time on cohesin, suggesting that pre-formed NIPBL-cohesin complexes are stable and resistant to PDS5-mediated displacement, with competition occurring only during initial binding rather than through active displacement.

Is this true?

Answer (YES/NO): NO